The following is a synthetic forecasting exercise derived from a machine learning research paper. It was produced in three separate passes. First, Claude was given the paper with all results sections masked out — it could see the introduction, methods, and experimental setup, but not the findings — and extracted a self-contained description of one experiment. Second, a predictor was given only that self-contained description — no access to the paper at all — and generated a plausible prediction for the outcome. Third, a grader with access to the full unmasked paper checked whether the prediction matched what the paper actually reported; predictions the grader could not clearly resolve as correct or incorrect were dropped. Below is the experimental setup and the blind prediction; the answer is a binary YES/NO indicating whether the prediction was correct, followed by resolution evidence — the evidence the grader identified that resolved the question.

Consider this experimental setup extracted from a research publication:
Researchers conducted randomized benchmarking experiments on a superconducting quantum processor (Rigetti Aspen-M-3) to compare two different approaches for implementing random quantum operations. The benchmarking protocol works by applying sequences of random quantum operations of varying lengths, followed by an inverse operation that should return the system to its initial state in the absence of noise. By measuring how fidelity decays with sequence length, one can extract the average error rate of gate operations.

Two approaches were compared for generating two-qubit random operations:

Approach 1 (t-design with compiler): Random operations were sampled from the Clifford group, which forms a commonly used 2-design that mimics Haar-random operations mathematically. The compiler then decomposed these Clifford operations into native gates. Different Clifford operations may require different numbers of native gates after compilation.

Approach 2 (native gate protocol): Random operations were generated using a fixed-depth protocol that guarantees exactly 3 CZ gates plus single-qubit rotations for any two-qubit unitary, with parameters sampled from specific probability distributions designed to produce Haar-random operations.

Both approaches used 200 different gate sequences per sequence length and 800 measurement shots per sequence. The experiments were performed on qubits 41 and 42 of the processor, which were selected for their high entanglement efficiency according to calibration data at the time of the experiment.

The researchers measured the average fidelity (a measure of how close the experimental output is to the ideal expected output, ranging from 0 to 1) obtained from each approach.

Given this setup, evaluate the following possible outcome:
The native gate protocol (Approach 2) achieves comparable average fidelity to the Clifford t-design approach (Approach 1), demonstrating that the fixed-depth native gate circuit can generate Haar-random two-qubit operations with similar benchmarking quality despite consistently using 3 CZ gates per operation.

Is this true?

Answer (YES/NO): NO